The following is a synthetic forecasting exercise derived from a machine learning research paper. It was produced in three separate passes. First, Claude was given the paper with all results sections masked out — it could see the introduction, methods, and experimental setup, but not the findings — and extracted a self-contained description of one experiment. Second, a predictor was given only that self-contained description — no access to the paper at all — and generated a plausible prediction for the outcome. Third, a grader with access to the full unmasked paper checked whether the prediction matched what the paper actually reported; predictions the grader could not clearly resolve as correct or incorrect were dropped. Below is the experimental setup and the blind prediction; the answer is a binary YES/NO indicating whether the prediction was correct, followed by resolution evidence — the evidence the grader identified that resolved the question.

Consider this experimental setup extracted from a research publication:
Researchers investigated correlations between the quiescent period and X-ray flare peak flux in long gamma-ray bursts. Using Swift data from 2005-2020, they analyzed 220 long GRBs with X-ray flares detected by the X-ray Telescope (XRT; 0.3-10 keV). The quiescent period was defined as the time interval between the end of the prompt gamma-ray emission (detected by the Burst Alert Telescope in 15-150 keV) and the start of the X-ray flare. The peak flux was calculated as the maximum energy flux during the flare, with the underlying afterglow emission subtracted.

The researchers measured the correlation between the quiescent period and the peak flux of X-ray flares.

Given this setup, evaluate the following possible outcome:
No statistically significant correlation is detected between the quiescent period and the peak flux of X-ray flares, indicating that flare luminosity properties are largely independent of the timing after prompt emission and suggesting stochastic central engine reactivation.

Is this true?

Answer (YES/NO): NO